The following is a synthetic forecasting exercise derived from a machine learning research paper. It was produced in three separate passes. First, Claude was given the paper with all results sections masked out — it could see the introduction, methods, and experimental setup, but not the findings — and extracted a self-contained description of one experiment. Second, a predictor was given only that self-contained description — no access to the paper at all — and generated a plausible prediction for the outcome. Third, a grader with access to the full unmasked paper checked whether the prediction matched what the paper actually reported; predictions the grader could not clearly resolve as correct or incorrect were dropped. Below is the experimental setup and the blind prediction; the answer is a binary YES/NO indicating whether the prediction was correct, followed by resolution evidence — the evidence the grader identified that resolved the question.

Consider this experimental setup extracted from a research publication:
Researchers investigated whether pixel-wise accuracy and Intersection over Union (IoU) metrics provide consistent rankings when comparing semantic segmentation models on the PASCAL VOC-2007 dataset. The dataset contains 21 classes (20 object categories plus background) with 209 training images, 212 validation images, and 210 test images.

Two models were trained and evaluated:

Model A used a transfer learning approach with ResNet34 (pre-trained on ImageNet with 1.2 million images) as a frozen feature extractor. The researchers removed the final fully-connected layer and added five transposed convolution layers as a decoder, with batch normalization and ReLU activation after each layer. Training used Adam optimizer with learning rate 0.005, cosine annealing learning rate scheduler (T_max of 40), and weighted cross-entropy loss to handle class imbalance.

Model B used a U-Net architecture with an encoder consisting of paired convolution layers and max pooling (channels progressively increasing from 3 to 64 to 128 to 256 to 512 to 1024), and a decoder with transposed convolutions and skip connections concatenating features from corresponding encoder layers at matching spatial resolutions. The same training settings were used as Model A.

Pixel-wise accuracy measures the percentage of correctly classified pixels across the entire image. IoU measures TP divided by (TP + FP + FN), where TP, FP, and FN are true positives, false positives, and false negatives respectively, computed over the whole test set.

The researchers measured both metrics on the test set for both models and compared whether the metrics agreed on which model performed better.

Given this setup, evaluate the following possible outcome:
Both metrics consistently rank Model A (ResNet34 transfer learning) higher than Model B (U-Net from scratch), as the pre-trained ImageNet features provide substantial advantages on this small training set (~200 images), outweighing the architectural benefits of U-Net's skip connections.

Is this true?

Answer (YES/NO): NO